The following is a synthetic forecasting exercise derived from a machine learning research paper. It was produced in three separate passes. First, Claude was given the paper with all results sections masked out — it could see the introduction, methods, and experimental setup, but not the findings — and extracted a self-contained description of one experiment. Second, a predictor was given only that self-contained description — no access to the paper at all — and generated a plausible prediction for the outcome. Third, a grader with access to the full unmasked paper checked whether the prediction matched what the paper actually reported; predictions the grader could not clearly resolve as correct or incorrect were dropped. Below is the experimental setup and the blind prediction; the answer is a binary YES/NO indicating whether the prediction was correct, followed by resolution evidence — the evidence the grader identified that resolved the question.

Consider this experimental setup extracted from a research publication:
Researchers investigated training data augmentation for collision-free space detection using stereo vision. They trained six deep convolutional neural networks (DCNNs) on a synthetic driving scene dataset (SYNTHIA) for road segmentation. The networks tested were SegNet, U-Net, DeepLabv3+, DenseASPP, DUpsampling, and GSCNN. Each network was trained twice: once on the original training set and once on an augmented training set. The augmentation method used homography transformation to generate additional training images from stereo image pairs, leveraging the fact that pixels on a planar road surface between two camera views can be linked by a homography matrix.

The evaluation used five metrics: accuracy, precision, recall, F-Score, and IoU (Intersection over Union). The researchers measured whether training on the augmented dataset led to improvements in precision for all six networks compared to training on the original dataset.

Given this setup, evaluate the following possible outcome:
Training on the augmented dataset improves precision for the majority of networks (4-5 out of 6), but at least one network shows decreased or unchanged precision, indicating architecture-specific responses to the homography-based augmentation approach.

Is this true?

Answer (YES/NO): YES